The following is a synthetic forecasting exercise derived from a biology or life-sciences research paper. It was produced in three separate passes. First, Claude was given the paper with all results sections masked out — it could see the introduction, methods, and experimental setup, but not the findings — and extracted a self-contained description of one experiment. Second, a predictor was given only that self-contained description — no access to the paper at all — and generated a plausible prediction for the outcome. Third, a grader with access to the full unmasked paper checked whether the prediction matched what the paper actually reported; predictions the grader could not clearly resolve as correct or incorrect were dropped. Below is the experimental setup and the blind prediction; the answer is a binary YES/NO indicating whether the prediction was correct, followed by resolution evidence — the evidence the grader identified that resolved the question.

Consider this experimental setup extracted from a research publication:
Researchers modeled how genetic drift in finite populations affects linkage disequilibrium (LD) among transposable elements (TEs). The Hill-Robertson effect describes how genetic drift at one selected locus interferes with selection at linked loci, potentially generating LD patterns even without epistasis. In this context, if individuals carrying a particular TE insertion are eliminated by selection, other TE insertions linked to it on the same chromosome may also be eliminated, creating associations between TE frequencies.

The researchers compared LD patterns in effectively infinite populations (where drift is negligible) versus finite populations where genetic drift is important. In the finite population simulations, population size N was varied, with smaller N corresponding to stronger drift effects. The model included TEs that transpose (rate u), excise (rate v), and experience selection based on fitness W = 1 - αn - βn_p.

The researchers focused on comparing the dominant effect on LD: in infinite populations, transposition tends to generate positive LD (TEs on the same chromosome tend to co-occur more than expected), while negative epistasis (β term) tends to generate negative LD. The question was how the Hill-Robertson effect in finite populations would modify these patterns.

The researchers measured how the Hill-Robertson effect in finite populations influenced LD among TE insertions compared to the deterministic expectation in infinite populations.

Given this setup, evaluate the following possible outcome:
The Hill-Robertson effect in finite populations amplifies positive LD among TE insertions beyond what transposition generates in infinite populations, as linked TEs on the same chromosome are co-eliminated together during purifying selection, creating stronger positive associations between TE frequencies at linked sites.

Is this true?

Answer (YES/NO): NO